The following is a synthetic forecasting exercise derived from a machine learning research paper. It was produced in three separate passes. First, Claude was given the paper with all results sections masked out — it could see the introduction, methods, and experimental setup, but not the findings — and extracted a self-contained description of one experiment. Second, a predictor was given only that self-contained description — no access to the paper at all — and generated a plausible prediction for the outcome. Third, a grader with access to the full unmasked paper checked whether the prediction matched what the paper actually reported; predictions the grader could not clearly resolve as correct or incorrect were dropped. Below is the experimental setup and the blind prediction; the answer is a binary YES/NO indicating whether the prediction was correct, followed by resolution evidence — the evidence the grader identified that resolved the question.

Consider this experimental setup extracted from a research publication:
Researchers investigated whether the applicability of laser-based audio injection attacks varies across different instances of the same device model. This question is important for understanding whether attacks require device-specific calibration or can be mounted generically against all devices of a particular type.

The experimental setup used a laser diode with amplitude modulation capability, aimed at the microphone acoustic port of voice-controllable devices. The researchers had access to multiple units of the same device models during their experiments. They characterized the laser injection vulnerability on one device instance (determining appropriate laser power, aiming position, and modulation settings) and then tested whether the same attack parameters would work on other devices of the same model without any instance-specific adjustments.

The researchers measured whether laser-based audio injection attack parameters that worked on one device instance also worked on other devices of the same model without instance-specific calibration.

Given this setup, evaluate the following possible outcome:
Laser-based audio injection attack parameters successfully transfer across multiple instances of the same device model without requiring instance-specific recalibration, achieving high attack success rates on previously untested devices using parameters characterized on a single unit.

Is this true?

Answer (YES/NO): YES